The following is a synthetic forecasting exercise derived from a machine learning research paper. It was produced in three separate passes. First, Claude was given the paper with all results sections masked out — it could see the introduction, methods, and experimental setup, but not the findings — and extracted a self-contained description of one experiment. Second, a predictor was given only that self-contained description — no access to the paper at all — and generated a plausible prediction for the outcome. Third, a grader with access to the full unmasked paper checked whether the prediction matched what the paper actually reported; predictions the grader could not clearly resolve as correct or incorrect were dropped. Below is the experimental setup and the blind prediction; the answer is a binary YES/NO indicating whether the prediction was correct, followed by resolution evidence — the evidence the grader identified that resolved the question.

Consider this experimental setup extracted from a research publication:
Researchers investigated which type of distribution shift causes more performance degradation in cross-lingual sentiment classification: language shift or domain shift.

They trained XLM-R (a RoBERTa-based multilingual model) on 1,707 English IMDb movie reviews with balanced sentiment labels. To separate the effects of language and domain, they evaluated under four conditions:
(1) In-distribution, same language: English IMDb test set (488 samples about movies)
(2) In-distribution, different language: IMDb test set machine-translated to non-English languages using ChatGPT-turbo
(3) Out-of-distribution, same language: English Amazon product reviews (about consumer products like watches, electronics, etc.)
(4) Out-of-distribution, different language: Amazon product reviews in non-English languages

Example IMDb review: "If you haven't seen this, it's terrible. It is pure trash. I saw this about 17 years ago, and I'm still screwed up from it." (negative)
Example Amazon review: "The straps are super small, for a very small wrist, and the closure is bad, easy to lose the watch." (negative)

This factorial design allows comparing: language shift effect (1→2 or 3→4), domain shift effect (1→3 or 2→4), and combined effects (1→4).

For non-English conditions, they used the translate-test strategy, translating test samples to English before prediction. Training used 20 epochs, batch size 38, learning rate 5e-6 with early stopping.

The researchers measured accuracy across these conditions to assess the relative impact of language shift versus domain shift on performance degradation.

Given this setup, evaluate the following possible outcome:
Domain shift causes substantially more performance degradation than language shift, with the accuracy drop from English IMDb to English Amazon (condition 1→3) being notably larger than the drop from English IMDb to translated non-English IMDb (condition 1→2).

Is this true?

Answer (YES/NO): YES